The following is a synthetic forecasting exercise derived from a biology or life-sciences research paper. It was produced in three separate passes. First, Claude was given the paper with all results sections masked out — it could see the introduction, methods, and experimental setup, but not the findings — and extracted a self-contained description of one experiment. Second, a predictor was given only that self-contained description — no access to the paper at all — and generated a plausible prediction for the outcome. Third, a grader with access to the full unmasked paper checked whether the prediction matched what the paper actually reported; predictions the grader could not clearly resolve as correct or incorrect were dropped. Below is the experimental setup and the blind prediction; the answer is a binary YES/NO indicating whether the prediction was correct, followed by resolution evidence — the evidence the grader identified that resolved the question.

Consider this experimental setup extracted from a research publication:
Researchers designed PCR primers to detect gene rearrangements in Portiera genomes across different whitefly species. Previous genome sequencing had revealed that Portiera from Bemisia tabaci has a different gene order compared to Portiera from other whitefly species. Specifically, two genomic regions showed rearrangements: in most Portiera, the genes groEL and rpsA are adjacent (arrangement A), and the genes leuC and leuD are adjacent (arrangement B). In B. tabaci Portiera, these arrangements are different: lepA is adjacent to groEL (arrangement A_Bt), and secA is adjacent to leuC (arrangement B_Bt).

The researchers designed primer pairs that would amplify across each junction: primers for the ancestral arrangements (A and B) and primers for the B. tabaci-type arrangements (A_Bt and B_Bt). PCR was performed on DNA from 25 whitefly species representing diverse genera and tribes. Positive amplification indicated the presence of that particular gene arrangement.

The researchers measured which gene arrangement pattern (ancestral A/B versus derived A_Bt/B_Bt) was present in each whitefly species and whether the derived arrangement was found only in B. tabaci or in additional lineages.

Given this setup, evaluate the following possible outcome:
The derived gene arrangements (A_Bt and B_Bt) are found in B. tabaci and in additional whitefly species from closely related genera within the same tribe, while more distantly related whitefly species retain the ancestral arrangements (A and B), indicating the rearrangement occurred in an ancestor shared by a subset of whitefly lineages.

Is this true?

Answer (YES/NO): NO